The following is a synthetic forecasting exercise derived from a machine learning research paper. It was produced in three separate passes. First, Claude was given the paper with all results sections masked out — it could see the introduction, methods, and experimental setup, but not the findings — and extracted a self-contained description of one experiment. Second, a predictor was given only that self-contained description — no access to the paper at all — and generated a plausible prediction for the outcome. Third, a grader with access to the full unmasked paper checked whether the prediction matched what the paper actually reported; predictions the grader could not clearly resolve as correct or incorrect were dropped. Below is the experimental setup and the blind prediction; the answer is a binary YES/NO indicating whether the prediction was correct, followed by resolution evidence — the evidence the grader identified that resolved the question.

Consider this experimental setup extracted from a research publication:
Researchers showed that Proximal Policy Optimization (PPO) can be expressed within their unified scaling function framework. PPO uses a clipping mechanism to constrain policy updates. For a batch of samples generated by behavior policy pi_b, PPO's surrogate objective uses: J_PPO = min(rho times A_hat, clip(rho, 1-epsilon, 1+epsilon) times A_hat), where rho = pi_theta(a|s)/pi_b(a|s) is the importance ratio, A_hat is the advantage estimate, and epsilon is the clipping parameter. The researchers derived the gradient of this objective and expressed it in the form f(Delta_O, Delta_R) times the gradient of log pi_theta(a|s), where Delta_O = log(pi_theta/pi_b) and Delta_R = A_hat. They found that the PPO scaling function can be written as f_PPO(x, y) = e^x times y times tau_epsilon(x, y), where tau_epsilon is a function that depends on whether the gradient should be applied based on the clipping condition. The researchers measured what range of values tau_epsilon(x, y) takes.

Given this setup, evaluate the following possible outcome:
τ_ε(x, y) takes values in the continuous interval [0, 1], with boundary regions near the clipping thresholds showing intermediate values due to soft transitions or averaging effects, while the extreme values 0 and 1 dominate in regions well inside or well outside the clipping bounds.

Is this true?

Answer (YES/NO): NO